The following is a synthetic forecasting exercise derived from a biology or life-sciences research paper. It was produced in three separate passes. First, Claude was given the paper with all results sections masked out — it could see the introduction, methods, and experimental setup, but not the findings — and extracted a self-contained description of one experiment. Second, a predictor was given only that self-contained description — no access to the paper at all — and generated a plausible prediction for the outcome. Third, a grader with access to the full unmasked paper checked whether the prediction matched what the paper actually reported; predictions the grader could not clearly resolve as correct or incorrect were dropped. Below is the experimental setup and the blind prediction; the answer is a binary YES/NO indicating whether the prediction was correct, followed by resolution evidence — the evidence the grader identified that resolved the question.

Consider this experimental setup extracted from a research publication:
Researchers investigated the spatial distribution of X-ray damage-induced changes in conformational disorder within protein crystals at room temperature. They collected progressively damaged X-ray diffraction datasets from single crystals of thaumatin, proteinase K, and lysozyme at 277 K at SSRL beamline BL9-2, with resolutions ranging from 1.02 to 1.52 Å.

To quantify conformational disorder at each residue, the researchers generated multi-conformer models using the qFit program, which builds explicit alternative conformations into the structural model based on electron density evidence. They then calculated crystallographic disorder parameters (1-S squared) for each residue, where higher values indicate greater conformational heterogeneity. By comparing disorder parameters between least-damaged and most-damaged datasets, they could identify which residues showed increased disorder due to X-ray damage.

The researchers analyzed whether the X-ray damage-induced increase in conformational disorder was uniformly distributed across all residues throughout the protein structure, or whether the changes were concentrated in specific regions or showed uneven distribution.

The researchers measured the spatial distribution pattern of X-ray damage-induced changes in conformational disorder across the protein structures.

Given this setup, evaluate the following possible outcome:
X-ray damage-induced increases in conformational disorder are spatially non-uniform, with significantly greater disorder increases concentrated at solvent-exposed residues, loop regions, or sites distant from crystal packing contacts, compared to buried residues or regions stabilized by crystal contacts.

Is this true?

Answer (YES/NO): NO